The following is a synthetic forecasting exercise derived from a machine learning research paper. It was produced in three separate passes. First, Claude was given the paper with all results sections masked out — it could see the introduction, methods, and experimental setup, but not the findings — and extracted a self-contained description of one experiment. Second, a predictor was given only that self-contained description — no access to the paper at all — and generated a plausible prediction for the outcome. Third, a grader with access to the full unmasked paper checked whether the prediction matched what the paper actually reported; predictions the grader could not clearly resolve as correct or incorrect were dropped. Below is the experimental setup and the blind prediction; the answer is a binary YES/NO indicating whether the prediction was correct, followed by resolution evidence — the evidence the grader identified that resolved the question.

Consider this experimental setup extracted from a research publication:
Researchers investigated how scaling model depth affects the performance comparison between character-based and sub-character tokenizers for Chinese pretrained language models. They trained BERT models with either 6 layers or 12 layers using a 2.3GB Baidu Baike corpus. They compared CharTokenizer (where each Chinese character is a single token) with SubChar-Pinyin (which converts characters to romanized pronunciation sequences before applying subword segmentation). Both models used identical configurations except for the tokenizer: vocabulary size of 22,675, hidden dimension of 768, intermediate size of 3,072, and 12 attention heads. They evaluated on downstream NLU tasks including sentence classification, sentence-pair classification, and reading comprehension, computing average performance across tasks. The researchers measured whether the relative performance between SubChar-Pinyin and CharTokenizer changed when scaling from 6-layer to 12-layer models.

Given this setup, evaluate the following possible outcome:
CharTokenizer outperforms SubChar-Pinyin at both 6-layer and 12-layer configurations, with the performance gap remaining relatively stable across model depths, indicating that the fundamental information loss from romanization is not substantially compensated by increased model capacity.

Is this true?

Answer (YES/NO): NO